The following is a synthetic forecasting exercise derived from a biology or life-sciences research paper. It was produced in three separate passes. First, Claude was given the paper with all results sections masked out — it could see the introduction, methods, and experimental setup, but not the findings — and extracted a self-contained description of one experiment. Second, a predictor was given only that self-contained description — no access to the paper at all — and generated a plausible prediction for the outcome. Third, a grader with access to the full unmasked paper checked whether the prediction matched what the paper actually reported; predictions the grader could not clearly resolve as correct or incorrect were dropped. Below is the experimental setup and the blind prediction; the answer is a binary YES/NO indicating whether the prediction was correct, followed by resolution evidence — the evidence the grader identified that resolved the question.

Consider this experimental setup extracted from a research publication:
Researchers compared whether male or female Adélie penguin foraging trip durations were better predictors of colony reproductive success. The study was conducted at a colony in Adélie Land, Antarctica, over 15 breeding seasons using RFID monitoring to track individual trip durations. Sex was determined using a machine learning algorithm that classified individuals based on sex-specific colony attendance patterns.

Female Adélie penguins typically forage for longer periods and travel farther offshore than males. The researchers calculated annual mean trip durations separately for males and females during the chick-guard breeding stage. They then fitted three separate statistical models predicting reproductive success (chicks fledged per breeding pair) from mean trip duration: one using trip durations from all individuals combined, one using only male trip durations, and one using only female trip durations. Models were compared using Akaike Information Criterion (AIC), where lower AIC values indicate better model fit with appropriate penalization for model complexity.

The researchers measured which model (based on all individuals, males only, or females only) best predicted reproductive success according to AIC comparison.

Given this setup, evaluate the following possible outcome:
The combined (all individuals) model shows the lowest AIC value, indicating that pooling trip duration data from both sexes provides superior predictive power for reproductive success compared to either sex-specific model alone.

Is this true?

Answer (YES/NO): NO